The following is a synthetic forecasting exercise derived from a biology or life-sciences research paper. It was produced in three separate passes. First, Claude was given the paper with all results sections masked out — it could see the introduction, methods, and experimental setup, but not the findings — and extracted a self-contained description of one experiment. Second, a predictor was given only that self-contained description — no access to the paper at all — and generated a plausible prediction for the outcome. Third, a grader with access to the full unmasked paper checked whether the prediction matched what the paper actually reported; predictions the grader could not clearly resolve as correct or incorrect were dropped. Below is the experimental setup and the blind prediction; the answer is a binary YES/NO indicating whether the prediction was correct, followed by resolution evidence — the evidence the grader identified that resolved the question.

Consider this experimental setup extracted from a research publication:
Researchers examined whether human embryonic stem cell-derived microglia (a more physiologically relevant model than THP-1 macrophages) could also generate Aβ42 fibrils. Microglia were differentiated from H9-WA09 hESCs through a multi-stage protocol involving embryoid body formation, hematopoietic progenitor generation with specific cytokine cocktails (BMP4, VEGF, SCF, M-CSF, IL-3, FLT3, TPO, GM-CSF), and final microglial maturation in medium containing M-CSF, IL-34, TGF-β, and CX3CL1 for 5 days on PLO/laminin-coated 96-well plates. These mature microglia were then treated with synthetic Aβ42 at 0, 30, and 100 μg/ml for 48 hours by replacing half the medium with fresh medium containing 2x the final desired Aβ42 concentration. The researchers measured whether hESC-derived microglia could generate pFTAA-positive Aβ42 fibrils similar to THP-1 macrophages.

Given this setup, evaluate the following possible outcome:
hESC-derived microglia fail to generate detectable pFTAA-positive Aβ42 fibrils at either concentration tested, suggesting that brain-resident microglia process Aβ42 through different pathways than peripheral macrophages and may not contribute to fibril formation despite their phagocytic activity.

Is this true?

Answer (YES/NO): NO